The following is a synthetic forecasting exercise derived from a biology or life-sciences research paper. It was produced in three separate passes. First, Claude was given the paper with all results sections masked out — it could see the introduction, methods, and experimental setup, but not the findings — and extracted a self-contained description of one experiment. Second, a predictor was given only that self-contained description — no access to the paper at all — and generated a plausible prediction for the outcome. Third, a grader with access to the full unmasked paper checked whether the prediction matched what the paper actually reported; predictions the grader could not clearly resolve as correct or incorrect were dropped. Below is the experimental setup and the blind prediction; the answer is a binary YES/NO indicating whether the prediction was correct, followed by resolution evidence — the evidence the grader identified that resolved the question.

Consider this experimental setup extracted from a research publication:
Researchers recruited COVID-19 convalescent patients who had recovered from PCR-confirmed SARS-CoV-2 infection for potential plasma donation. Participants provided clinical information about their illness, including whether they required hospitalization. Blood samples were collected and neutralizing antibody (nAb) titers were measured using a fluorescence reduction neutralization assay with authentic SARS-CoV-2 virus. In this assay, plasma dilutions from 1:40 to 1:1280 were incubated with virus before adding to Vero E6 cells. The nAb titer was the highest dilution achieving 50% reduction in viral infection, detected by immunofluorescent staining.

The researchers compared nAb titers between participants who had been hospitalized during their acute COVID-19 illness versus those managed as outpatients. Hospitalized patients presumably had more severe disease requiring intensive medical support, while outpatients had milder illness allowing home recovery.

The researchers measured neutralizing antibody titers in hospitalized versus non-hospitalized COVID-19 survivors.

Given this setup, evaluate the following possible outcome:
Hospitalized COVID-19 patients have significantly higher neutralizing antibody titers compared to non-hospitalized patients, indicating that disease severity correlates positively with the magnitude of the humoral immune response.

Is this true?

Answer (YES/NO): YES